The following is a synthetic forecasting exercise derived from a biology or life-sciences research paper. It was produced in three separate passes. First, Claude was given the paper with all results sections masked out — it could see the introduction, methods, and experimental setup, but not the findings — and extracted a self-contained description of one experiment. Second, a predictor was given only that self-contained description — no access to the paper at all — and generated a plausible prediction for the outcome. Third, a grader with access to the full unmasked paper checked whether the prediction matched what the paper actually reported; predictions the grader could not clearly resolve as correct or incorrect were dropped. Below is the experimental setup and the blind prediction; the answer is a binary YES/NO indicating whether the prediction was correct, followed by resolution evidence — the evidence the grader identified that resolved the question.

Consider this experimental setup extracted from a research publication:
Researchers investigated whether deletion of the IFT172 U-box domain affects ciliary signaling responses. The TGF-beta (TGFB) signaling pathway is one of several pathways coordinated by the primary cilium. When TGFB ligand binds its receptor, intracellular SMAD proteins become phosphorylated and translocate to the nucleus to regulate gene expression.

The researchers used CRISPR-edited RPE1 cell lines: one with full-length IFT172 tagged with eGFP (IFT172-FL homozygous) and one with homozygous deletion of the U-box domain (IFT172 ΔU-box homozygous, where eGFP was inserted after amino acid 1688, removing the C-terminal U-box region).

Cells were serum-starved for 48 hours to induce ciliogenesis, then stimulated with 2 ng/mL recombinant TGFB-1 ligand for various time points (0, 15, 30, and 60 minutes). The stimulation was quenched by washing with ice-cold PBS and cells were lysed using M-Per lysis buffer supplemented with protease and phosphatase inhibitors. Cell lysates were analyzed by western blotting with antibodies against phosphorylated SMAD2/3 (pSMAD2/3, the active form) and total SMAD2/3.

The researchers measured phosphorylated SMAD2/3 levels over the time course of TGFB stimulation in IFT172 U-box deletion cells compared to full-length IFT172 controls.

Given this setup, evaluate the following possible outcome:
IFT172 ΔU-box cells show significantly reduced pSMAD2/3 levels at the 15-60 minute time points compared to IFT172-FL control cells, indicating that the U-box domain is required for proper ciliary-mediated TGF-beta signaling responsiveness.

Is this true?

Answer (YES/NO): NO